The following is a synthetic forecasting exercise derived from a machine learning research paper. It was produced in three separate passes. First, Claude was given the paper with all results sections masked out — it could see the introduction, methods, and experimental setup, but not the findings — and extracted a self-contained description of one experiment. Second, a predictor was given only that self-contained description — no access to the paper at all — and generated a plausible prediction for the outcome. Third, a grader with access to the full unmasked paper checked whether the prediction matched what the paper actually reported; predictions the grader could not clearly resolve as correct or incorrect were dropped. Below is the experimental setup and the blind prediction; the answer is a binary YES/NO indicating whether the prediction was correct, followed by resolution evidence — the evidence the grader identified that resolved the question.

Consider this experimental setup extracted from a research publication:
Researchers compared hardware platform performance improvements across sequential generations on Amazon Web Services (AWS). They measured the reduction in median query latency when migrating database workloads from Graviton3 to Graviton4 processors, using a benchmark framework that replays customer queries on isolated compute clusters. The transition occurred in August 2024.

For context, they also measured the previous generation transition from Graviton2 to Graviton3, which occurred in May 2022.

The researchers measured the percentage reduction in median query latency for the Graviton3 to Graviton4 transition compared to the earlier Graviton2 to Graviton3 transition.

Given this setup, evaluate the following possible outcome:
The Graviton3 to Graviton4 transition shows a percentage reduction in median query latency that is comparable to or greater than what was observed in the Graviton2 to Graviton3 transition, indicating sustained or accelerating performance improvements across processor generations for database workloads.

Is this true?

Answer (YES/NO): YES